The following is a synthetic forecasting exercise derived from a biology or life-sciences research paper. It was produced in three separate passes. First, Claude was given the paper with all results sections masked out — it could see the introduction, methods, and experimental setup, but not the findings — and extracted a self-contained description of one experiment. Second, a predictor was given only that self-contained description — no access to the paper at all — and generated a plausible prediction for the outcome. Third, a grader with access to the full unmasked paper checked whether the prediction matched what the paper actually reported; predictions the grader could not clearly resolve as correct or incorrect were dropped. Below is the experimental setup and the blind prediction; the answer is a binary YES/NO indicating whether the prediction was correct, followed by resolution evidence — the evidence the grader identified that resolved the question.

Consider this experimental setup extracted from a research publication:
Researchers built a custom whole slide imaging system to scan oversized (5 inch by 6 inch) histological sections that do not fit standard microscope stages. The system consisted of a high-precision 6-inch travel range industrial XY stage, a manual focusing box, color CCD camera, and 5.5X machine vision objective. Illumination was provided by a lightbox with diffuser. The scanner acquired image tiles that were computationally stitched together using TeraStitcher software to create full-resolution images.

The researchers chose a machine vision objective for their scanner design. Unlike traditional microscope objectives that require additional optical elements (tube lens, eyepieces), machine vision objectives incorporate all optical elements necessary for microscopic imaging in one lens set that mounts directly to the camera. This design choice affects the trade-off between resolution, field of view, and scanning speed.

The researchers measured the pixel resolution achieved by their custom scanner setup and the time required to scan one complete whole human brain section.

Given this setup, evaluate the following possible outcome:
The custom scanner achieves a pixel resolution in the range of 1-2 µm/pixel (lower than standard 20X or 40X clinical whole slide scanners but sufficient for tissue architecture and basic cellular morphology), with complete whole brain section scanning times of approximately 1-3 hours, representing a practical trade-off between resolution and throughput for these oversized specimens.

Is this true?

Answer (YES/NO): YES